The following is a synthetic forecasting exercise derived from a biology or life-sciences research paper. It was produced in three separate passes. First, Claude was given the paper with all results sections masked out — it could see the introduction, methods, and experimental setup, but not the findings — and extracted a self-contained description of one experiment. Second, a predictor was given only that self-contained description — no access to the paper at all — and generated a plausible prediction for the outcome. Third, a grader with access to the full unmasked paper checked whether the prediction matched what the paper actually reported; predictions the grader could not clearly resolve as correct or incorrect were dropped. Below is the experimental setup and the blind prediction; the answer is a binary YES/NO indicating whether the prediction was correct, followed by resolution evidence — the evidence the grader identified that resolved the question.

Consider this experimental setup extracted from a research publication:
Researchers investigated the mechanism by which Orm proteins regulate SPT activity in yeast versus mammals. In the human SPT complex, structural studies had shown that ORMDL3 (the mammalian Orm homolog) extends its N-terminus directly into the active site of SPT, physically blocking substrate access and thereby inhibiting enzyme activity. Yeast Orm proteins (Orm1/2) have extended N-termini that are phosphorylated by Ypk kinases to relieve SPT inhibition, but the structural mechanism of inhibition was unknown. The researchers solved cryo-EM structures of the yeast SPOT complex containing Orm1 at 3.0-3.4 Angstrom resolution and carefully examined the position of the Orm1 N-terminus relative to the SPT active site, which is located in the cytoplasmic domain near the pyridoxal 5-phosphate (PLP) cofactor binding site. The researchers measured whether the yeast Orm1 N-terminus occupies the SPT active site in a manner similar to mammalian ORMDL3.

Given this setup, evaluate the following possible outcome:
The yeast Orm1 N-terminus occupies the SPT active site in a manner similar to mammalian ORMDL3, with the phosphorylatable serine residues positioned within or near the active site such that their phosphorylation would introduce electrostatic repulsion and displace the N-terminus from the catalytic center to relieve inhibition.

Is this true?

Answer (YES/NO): NO